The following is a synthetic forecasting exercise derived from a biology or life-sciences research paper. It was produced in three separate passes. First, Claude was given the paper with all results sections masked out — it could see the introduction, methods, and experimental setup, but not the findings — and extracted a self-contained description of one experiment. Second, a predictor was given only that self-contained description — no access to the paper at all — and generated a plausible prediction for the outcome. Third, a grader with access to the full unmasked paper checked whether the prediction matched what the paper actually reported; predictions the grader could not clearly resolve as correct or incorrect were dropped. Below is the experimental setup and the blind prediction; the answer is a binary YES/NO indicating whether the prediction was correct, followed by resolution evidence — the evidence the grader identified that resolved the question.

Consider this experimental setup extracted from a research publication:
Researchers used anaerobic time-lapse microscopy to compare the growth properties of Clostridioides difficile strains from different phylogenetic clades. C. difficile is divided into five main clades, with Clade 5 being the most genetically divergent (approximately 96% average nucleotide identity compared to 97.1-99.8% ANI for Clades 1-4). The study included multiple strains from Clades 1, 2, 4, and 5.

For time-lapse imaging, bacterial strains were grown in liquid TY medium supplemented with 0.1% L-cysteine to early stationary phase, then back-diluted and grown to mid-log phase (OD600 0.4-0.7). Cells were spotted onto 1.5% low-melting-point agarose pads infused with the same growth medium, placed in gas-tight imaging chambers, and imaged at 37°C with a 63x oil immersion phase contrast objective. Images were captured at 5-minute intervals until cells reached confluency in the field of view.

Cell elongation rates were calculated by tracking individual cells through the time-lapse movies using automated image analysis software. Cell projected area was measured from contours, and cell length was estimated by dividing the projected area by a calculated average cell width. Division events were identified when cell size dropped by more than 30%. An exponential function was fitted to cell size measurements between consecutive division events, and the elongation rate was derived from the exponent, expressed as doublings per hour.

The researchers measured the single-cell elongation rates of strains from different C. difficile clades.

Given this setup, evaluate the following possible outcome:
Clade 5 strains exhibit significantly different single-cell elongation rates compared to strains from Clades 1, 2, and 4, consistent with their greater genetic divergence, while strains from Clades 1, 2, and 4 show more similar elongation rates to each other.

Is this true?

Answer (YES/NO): YES